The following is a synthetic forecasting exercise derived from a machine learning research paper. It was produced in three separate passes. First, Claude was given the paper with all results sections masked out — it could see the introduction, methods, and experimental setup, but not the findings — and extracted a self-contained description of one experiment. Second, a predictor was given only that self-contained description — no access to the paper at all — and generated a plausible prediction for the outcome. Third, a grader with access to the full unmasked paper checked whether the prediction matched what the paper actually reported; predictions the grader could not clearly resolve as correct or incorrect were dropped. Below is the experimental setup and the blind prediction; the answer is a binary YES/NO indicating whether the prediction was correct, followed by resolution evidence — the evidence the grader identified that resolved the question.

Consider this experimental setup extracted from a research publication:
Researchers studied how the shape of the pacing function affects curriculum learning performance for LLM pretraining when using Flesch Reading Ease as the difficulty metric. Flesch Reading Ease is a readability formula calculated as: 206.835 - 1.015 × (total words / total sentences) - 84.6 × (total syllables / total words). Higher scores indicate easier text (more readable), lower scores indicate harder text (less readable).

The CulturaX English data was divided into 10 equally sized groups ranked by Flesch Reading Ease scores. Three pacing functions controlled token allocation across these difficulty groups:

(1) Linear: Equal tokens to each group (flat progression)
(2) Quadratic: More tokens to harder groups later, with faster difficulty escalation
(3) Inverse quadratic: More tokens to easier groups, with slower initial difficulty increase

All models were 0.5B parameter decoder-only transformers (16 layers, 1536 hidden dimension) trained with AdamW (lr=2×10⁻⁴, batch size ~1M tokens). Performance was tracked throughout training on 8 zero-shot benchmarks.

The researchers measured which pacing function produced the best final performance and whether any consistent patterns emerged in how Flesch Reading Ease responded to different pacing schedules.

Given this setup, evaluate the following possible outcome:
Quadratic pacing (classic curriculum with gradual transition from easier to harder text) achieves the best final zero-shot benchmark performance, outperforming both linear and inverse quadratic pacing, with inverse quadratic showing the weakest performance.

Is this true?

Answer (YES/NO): NO